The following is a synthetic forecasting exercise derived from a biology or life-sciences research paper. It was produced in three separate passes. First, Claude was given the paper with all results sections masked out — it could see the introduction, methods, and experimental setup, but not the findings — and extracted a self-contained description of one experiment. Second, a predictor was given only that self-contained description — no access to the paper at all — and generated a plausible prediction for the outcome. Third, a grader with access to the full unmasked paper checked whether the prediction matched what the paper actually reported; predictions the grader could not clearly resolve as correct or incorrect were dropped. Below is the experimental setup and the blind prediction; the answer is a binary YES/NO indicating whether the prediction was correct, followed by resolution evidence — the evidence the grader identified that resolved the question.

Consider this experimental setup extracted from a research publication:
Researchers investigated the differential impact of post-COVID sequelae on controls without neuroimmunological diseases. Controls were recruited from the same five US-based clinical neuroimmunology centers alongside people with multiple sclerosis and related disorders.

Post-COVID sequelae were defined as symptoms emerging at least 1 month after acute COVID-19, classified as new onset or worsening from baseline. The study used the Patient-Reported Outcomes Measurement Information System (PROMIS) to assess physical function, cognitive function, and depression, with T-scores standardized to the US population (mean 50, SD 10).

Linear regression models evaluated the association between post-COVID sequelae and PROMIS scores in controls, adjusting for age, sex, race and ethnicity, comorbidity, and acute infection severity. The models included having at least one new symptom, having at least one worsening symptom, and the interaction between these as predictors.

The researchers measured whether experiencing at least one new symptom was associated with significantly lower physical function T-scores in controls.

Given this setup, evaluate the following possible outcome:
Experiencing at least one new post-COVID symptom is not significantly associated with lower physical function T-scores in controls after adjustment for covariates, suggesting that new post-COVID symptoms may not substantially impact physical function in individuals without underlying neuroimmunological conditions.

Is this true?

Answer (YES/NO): YES